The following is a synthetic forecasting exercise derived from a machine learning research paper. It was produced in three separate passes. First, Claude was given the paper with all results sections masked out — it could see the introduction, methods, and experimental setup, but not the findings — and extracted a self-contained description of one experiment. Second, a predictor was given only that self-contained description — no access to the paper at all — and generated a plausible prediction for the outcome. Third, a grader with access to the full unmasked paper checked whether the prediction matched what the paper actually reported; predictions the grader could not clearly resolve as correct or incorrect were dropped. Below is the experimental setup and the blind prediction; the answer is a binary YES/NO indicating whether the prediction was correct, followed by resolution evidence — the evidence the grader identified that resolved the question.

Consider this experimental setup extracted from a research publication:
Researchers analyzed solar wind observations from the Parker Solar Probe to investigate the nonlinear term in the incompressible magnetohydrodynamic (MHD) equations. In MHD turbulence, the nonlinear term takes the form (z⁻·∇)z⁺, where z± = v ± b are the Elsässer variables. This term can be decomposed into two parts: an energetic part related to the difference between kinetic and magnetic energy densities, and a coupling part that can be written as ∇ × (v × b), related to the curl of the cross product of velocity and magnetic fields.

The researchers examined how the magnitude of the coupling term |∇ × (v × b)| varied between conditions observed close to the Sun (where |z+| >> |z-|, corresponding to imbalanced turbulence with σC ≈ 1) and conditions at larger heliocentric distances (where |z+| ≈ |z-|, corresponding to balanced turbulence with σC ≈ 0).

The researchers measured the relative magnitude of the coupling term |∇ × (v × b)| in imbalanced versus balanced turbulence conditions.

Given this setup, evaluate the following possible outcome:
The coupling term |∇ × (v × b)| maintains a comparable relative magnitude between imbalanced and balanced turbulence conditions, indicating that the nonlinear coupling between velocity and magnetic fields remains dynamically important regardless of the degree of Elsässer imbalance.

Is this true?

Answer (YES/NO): NO